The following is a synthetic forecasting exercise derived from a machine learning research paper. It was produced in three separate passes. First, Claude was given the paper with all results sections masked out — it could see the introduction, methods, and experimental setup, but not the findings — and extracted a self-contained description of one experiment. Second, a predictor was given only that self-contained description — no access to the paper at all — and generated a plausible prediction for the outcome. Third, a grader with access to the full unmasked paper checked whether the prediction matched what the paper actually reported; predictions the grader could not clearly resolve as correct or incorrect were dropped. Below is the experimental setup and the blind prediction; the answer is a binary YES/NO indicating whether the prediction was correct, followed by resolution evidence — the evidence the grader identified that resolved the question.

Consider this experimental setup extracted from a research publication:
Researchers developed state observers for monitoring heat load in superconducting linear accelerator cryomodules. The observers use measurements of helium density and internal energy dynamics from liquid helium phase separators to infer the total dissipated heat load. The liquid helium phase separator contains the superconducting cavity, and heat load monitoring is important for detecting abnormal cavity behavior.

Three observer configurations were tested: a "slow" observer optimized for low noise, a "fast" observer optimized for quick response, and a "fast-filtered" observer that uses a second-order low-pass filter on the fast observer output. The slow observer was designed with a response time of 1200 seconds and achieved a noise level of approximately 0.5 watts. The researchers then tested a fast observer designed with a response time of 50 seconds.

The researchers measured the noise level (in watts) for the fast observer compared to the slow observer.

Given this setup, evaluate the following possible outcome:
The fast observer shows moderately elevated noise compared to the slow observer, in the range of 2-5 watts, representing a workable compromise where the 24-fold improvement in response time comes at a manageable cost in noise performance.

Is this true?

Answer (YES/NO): NO